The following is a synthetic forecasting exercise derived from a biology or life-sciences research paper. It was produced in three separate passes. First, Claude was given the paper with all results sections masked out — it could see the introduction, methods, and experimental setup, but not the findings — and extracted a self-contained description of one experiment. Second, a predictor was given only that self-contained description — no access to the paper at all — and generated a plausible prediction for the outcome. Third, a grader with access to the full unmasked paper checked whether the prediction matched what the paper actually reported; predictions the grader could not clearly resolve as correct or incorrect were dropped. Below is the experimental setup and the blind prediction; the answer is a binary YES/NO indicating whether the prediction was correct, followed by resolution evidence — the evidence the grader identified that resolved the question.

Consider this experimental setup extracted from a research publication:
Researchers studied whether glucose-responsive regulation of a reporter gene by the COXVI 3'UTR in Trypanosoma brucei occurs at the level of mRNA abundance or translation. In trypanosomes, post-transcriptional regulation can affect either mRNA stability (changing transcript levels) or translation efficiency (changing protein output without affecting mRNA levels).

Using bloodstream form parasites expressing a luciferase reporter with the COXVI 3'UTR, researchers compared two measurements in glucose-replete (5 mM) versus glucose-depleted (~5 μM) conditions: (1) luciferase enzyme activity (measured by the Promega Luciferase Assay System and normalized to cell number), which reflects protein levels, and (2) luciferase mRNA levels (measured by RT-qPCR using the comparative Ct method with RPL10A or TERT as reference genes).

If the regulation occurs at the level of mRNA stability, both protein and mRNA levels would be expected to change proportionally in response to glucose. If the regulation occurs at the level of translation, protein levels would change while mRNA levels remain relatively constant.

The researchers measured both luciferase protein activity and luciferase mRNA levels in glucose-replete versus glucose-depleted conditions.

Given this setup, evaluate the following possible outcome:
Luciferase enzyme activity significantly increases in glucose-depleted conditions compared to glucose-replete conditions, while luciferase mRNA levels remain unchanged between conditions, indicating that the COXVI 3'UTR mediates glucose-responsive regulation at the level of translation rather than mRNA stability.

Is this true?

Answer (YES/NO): YES